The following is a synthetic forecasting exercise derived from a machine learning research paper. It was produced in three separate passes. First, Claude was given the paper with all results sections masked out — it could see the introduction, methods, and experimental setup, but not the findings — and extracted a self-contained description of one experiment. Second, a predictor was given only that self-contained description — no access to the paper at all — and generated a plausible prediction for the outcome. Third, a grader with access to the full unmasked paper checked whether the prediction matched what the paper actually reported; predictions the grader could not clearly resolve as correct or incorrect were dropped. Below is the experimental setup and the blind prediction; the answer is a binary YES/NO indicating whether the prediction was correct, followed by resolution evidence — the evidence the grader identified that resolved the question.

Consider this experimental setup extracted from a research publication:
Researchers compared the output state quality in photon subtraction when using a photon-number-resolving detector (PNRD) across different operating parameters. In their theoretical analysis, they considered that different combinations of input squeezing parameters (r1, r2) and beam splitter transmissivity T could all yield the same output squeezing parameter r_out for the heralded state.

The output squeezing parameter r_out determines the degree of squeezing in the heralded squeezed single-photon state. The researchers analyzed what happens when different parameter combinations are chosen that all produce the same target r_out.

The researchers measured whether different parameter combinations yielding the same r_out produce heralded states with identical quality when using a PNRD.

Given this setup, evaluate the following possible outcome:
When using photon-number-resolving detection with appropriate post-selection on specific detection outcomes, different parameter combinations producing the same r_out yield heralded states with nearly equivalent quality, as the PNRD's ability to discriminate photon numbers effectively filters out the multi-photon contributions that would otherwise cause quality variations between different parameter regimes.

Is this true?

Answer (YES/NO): YES